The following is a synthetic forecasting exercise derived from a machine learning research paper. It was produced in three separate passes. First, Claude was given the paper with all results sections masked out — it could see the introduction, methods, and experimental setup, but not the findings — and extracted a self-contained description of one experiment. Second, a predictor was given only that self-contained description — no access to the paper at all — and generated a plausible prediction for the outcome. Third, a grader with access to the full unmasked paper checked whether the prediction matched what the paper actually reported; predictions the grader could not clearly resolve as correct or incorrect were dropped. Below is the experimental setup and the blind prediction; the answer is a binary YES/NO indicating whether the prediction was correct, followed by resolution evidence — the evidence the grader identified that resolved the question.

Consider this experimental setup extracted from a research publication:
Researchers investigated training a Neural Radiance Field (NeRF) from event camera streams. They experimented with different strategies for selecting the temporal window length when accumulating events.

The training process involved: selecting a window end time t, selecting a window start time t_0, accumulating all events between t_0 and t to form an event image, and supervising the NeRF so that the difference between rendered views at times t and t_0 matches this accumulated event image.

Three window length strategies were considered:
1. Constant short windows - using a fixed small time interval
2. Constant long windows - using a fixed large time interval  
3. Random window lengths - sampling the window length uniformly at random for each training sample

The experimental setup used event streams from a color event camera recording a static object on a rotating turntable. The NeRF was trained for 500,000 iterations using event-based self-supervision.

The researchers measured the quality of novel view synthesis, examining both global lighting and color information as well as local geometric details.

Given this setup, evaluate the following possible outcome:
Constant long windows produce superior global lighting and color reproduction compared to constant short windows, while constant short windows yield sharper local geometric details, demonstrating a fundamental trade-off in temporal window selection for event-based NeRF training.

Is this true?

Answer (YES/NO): NO